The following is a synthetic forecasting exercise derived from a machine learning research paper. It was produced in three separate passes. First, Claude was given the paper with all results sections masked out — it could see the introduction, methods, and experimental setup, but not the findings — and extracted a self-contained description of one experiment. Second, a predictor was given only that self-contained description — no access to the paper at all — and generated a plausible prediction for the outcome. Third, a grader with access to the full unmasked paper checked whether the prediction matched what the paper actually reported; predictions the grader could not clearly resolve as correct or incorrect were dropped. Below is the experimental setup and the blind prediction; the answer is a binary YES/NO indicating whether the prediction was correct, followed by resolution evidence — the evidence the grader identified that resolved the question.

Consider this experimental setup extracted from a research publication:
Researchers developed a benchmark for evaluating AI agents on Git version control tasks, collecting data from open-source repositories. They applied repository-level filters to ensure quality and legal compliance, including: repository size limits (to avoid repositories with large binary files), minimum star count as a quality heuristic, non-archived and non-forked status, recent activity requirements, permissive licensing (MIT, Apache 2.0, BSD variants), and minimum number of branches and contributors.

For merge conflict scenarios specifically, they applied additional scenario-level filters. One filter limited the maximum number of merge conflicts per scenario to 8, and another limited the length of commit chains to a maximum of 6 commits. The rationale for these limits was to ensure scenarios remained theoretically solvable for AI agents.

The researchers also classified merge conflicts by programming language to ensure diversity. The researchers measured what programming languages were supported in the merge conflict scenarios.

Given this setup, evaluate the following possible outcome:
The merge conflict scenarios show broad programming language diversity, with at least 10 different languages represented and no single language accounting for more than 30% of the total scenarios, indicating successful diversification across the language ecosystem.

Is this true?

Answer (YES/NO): NO